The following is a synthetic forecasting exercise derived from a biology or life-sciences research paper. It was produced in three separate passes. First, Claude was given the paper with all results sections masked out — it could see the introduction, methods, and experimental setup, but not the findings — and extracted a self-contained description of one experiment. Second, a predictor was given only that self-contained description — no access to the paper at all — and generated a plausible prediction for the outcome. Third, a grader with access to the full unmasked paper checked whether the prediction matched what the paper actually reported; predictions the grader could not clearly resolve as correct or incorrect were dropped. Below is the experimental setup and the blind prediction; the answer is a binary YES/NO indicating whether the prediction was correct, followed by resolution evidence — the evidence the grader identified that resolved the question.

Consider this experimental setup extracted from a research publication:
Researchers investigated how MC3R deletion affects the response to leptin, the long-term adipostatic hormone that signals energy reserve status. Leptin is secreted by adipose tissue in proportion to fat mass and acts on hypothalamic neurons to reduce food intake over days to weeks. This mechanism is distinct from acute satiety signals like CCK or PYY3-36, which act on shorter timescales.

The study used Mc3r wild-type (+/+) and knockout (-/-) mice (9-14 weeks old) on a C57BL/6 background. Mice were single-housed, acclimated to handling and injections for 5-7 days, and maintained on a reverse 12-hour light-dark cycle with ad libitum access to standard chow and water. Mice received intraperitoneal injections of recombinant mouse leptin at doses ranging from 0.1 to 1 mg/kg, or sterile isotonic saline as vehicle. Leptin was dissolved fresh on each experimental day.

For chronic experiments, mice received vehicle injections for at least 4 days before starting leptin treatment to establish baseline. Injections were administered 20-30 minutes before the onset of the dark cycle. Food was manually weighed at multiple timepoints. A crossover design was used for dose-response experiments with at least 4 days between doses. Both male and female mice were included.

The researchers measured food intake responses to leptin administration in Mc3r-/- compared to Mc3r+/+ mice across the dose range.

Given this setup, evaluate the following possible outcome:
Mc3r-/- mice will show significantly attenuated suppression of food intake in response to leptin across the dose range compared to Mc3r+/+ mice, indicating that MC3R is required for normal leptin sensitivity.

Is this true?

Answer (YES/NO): NO